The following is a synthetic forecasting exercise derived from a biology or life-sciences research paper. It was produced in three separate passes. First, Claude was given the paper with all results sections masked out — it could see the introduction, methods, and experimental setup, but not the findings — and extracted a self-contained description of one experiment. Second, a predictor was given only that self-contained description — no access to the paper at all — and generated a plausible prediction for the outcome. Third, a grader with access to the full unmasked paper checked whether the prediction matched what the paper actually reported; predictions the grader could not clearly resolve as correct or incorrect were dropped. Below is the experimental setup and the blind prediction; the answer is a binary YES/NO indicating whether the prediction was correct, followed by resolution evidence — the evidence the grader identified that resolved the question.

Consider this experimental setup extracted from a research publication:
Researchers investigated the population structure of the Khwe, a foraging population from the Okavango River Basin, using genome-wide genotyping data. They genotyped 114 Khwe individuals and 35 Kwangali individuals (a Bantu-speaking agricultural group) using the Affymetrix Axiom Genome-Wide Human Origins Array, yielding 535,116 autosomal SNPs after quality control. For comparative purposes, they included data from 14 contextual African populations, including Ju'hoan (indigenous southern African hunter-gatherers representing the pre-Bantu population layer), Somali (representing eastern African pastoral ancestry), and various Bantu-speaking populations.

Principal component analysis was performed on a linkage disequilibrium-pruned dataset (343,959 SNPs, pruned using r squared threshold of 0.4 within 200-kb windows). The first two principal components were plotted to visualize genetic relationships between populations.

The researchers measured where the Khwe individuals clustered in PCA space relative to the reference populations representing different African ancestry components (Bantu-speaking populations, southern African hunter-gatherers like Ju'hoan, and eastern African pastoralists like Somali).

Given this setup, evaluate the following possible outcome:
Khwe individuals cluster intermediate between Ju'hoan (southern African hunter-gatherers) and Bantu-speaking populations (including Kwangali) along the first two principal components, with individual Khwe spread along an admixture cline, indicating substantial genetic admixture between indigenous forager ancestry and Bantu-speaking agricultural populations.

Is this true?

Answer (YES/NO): NO